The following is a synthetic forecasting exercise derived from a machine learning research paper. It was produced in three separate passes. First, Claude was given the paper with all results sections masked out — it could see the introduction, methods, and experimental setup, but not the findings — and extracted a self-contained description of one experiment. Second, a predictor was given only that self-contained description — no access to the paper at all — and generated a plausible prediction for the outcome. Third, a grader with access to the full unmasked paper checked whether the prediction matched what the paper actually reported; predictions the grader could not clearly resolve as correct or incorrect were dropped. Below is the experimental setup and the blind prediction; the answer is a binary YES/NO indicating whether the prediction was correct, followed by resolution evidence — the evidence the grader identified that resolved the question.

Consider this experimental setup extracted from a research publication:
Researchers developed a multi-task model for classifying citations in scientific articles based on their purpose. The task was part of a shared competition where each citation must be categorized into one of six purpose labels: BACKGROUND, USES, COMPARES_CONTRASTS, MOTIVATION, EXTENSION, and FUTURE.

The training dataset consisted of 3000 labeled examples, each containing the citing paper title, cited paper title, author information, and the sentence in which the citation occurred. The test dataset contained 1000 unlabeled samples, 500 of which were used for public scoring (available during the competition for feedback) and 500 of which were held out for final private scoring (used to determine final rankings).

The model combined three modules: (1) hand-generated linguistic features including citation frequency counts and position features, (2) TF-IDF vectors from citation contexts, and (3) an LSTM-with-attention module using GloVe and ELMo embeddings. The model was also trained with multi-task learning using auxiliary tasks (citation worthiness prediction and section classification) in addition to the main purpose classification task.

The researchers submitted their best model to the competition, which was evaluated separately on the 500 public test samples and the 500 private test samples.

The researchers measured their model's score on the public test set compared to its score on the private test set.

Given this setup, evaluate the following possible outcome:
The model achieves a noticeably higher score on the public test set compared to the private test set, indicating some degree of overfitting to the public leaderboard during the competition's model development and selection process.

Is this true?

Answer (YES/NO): NO